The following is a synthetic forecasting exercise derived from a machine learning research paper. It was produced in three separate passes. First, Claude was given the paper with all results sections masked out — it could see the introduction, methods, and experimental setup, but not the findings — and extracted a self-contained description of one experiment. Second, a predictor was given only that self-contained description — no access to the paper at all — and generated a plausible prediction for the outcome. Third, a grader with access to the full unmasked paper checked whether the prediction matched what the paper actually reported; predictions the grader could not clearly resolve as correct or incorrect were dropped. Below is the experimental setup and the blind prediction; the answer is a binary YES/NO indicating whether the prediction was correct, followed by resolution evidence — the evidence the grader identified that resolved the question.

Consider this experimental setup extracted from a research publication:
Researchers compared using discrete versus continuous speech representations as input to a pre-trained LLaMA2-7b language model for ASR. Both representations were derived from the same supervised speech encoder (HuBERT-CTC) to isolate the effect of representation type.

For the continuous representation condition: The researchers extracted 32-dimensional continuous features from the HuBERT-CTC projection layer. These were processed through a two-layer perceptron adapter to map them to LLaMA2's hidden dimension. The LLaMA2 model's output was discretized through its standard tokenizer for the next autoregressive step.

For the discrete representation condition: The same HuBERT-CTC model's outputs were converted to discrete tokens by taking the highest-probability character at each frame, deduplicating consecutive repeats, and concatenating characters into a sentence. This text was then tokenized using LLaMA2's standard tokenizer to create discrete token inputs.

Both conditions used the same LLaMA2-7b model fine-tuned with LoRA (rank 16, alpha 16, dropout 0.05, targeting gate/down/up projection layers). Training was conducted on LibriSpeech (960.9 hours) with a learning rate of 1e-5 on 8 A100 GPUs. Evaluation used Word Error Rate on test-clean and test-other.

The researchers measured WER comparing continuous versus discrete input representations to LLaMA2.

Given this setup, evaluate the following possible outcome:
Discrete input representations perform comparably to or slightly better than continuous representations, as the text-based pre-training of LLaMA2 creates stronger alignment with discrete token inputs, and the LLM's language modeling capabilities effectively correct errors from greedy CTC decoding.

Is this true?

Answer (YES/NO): NO